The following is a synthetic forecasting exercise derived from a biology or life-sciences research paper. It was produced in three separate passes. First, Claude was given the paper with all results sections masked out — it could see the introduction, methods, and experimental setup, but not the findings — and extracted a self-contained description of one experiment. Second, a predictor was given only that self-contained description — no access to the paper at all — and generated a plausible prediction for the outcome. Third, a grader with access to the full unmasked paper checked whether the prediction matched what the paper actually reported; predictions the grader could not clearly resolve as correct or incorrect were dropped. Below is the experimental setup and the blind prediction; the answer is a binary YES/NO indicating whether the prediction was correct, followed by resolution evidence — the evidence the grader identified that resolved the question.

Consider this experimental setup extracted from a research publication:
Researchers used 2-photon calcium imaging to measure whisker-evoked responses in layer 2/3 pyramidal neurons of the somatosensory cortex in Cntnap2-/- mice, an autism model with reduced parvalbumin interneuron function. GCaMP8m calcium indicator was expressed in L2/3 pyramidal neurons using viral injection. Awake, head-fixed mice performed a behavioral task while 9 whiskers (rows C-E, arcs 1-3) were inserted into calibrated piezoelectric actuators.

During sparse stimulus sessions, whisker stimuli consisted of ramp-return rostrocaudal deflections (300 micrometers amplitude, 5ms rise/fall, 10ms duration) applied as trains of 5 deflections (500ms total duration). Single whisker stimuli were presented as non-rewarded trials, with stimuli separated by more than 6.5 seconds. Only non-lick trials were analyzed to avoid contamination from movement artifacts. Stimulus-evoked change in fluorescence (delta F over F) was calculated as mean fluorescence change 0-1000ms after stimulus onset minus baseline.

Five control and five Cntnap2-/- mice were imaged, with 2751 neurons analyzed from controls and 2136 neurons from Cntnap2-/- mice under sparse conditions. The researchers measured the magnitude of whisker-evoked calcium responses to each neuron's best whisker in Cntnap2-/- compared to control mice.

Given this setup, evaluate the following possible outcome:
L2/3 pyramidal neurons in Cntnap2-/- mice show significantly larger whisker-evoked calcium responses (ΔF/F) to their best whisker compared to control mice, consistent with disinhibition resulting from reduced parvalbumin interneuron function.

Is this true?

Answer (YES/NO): NO